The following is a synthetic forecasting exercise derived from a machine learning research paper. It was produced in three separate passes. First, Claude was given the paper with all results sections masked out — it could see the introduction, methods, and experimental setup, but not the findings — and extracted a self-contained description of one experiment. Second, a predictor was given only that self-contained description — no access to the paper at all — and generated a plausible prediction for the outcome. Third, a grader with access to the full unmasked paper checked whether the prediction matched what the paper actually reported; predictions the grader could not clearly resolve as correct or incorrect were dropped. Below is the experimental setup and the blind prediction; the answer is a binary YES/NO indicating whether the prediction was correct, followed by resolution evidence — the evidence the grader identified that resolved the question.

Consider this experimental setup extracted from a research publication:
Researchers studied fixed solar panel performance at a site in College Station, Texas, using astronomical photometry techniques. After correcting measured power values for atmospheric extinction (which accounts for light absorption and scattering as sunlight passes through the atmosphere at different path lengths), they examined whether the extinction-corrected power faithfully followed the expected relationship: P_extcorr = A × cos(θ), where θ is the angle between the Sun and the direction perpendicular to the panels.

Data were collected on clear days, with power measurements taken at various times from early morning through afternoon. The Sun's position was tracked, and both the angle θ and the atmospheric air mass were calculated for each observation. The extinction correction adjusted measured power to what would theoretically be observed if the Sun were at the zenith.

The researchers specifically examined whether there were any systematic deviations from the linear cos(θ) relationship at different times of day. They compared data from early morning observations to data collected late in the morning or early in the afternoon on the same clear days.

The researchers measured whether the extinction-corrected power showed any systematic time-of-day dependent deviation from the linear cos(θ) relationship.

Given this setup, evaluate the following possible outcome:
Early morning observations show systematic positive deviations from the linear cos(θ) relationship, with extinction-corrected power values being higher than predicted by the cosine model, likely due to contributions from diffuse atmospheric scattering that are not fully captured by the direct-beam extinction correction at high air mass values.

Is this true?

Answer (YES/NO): NO